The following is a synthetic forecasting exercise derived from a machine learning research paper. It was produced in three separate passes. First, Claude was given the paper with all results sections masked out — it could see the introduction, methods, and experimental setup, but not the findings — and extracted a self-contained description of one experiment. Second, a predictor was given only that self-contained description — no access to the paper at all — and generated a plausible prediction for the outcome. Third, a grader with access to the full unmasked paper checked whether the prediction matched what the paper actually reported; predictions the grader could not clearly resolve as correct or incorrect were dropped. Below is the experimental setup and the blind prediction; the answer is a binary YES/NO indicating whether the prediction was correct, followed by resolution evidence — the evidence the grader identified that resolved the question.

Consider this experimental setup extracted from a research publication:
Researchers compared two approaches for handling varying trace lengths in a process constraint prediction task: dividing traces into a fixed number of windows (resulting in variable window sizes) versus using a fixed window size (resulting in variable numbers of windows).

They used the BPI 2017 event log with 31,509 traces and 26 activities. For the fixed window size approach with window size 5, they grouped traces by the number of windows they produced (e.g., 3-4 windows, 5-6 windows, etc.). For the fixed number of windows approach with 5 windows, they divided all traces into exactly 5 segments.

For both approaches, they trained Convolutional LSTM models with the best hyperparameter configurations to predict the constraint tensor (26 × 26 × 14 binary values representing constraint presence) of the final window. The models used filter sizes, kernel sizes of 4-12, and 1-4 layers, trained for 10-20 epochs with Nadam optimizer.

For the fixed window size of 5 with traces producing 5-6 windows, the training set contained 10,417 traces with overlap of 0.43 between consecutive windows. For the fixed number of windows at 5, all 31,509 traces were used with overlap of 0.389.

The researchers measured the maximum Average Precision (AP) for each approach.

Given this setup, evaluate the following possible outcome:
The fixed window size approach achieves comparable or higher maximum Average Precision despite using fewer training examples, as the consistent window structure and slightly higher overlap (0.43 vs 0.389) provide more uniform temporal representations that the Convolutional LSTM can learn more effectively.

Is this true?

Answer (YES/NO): YES